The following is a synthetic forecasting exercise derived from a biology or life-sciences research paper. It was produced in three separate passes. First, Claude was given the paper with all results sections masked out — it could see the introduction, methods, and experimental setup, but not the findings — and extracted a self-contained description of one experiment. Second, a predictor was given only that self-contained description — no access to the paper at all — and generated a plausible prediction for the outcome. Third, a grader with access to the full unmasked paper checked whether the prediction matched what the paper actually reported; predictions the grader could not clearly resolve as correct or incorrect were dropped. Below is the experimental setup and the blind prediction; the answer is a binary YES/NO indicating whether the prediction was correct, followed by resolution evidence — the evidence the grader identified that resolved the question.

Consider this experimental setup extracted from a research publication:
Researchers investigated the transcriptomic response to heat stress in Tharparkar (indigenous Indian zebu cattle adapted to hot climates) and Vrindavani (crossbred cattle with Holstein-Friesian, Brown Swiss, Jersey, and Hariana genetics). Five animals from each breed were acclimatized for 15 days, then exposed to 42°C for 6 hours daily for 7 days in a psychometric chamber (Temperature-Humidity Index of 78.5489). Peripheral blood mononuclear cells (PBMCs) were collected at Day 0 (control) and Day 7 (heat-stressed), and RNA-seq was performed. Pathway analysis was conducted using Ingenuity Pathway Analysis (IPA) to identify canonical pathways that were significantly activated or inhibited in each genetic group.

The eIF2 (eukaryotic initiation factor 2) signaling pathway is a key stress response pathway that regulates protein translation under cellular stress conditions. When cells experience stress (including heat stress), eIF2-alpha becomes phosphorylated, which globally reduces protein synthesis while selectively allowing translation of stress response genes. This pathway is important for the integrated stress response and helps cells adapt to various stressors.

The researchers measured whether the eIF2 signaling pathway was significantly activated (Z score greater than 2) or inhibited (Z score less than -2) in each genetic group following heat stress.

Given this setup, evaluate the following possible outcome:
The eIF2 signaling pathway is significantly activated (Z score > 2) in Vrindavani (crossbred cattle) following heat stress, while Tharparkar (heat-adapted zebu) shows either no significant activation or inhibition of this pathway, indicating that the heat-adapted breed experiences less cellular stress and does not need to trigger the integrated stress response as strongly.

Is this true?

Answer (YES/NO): NO